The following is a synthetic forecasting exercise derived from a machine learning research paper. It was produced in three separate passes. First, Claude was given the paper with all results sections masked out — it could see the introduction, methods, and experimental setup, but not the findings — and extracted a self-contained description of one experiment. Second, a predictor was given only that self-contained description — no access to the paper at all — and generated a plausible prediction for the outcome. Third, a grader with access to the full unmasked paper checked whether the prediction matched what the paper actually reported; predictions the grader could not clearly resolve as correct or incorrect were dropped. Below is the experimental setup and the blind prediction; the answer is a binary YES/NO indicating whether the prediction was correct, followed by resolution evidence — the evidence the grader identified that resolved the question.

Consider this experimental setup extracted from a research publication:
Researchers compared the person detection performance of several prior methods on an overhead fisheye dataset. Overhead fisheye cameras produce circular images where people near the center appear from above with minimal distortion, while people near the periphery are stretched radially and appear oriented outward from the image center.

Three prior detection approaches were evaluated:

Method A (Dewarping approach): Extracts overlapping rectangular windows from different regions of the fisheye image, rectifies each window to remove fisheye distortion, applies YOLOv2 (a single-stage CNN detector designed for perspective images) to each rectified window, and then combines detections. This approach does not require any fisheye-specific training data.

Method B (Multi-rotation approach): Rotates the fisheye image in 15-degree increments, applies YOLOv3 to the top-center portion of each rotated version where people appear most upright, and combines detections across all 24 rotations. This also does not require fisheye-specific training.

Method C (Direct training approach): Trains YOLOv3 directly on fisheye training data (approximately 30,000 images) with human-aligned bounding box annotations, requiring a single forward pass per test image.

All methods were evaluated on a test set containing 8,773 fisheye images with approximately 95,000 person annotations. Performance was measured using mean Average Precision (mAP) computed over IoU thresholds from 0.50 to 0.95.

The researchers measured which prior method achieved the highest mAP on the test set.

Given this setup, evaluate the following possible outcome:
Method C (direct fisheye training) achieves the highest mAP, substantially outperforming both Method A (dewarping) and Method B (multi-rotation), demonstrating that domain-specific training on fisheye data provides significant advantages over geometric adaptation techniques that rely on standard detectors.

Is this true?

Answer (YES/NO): YES